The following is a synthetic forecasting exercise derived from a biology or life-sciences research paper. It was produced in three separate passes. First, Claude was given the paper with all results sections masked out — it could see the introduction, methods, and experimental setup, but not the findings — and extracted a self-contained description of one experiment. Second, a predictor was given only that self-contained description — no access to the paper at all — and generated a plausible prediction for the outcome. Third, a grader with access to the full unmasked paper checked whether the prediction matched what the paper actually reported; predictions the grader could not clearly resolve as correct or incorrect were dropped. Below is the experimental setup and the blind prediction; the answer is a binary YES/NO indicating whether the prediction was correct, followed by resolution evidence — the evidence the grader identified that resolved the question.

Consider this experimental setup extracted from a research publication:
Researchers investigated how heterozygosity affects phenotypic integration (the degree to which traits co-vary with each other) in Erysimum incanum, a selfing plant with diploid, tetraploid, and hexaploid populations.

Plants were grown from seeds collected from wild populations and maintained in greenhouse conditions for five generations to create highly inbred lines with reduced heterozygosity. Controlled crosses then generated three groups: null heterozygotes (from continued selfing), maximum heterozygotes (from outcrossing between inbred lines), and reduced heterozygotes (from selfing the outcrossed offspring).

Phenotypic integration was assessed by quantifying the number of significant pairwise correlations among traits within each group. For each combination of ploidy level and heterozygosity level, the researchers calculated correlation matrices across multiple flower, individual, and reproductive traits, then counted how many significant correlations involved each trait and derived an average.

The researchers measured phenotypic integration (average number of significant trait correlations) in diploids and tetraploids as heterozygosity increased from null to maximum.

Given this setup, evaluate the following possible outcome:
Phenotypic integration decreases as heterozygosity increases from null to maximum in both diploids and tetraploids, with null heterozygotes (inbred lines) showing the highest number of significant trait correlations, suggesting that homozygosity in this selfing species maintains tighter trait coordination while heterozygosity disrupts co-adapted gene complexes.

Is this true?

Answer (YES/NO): YES